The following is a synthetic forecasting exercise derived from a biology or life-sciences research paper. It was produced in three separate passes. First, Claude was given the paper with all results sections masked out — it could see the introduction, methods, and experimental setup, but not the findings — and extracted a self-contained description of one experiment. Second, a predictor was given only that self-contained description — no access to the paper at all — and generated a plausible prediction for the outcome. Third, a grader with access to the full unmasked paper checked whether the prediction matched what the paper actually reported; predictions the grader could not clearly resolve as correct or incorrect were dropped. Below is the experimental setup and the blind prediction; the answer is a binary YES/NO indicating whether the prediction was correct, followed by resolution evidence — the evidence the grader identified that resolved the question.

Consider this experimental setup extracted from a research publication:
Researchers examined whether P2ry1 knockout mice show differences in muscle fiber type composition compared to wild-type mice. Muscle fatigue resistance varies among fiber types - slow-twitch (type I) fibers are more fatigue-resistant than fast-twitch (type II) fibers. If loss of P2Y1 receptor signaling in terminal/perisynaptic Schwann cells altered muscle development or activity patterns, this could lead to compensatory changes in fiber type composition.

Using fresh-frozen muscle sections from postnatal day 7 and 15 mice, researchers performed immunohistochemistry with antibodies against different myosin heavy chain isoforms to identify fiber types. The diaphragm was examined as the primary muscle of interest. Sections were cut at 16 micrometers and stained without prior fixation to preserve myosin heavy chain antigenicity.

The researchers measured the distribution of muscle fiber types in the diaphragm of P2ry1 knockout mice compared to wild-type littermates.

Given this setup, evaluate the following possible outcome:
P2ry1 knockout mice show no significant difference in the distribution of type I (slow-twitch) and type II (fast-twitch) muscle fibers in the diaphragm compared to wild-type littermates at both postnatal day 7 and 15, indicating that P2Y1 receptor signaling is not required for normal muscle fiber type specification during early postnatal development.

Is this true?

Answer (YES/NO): NO